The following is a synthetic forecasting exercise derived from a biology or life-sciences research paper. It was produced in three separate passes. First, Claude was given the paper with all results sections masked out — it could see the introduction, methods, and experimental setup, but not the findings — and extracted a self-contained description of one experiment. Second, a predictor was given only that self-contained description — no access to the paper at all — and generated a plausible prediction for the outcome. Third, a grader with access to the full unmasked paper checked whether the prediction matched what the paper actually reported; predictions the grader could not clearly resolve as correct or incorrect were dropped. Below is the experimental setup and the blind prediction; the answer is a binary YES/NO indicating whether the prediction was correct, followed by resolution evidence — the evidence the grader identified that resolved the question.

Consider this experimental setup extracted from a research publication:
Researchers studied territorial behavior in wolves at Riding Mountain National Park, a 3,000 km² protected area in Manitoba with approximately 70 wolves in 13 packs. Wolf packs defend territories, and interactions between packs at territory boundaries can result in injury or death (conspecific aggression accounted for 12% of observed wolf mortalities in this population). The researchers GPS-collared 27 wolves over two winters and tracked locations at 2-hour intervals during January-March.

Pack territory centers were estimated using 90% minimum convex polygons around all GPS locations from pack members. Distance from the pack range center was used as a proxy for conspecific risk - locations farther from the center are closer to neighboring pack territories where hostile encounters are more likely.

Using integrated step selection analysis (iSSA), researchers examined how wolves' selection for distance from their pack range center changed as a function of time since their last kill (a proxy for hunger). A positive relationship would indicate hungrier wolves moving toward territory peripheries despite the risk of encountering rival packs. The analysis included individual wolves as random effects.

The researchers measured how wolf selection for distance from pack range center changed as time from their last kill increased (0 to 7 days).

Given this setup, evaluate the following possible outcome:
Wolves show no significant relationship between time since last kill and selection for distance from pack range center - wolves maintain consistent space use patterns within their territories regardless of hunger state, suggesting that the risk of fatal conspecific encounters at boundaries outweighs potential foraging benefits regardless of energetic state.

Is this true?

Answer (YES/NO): YES